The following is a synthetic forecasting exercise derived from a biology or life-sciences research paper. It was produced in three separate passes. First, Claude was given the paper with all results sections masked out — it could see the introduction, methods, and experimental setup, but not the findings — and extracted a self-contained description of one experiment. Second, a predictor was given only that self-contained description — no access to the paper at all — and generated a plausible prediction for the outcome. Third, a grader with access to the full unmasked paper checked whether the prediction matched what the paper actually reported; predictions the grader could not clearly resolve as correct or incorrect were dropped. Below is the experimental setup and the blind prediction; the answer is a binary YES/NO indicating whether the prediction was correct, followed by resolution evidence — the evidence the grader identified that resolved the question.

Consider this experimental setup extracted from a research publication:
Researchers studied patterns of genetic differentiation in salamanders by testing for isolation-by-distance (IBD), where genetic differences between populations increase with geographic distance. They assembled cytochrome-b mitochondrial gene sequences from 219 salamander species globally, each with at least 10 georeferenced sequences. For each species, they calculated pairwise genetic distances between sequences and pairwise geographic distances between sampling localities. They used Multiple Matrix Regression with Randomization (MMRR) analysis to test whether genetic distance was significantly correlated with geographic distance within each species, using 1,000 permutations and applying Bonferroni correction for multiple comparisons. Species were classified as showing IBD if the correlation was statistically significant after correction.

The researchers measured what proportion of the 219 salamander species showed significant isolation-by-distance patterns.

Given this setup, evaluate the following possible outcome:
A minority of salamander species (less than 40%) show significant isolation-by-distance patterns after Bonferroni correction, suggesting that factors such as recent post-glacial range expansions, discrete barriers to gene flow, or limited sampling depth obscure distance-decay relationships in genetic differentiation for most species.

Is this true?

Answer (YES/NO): YES